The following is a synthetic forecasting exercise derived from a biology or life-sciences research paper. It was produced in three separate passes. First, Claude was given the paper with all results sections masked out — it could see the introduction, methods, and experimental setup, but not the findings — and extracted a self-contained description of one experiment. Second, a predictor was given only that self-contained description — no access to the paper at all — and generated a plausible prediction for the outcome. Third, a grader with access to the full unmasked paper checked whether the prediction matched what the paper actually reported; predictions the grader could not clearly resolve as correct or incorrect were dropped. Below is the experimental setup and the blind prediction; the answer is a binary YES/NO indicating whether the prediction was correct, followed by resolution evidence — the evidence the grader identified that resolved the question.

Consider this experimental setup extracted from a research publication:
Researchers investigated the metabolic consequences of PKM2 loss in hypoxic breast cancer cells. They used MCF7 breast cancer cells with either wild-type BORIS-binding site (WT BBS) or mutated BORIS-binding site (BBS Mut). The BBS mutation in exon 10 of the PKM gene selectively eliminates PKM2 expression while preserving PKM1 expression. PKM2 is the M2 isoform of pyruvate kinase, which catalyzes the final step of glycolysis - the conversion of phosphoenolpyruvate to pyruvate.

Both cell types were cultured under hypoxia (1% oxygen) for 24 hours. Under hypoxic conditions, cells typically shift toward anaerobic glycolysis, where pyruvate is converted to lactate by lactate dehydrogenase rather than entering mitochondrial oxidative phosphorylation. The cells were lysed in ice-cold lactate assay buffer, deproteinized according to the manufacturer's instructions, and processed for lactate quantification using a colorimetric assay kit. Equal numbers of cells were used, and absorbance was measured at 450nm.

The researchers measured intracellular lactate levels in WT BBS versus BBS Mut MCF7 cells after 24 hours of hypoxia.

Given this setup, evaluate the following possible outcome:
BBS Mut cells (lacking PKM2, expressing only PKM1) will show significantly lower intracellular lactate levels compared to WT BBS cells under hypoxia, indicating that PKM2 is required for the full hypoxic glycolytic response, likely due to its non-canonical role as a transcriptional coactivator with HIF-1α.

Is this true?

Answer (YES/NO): YES